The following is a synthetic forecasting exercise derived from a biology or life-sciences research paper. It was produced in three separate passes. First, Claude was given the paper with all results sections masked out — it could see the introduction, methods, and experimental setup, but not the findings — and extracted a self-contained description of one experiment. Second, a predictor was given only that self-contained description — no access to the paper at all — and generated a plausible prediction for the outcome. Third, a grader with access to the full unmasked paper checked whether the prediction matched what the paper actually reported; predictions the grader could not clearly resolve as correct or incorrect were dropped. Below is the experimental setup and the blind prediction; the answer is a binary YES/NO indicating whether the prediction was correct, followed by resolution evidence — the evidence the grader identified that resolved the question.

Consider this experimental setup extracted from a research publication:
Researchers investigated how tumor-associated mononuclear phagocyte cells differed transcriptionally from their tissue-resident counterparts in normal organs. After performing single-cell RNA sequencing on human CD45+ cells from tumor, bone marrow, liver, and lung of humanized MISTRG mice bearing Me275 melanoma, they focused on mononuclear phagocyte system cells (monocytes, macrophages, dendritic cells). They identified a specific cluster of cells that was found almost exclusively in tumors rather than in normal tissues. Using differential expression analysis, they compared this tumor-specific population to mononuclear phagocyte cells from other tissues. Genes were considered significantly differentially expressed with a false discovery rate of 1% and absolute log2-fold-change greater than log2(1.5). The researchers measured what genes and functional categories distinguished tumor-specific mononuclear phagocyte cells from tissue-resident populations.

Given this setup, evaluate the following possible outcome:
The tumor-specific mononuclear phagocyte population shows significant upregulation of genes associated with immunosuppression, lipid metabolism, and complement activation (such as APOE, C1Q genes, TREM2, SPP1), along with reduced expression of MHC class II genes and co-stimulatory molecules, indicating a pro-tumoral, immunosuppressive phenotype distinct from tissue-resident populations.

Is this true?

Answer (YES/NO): NO